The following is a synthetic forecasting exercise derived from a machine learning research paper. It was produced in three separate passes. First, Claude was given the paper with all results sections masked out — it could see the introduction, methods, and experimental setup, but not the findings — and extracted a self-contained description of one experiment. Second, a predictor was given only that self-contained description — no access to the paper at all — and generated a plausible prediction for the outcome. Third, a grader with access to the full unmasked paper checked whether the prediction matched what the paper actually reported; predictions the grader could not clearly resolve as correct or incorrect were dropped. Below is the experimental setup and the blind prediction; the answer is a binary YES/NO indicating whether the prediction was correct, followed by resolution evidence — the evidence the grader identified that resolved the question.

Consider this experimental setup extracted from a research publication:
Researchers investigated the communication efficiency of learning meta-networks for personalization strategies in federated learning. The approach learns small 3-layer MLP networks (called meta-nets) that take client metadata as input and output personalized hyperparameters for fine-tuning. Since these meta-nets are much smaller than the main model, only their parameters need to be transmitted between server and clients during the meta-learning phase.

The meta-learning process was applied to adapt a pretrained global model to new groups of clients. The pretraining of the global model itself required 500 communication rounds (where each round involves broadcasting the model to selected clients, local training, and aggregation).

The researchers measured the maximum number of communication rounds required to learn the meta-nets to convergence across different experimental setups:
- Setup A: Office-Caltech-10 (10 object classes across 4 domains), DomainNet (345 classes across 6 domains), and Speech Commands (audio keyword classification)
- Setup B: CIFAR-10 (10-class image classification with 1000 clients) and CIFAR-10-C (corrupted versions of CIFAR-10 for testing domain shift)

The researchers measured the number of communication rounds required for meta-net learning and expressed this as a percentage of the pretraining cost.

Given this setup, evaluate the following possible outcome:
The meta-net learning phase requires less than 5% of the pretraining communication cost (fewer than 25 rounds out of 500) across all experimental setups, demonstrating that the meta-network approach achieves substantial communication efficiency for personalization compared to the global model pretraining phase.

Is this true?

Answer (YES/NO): NO